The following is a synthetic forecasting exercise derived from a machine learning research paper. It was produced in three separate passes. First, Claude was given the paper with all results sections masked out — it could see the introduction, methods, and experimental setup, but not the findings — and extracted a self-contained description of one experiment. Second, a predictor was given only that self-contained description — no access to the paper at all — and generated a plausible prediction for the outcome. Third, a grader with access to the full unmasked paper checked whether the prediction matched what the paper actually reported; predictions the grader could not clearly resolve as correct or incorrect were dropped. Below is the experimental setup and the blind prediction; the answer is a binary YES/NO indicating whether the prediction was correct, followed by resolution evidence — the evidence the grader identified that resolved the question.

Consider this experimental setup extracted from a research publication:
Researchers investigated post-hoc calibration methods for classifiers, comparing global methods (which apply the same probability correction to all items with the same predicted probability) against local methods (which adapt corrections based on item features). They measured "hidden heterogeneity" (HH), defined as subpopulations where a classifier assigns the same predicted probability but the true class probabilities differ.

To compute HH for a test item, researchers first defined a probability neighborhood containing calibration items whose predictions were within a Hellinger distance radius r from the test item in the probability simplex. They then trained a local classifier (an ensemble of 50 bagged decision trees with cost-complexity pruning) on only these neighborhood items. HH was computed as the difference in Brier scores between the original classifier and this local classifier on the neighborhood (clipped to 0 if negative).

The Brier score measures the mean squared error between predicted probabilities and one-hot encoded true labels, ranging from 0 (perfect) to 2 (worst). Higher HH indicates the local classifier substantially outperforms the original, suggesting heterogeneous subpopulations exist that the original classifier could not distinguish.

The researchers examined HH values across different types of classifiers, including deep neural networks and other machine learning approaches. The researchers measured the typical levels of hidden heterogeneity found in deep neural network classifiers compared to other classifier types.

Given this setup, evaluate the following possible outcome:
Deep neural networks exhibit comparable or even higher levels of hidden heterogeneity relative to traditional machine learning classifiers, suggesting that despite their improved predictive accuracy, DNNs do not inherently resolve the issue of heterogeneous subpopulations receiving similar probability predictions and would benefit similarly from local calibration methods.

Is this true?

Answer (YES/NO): NO